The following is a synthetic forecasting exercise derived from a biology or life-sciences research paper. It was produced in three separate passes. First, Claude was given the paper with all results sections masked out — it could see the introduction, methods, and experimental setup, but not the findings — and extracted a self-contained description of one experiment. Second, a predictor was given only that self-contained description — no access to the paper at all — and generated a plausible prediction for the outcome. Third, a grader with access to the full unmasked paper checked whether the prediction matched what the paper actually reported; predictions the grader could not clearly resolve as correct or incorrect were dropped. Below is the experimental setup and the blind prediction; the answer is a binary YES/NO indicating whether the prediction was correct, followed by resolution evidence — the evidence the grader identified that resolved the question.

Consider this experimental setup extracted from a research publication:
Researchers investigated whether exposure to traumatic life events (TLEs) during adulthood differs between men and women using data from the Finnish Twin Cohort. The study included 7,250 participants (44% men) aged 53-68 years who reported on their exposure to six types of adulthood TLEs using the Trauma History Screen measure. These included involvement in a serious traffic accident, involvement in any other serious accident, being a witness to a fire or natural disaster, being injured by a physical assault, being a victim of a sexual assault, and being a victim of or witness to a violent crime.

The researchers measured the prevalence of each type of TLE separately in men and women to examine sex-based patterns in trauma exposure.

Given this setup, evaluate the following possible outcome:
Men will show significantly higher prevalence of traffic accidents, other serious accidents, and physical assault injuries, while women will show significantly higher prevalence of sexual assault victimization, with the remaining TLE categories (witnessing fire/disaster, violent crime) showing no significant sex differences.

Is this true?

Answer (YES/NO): NO